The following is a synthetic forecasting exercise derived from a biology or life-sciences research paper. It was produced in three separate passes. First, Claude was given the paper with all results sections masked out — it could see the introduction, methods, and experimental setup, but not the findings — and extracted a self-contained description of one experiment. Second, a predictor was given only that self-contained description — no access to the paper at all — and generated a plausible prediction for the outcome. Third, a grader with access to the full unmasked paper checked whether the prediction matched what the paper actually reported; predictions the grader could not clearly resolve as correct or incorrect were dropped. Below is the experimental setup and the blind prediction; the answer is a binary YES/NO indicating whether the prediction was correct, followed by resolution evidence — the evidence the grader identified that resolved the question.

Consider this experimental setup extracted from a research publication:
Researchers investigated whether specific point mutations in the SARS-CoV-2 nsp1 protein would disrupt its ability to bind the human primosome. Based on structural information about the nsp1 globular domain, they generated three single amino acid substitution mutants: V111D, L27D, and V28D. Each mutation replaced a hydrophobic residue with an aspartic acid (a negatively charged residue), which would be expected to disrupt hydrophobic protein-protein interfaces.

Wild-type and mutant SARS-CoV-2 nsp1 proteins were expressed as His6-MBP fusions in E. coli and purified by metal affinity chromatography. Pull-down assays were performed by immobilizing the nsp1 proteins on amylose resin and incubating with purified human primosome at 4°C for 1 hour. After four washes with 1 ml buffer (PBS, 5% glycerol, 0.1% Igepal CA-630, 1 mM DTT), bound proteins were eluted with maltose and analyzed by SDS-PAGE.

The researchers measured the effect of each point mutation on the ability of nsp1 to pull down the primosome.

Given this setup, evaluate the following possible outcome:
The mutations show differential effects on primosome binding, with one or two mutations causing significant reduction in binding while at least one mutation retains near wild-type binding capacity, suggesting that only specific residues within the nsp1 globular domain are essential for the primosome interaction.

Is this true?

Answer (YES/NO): NO